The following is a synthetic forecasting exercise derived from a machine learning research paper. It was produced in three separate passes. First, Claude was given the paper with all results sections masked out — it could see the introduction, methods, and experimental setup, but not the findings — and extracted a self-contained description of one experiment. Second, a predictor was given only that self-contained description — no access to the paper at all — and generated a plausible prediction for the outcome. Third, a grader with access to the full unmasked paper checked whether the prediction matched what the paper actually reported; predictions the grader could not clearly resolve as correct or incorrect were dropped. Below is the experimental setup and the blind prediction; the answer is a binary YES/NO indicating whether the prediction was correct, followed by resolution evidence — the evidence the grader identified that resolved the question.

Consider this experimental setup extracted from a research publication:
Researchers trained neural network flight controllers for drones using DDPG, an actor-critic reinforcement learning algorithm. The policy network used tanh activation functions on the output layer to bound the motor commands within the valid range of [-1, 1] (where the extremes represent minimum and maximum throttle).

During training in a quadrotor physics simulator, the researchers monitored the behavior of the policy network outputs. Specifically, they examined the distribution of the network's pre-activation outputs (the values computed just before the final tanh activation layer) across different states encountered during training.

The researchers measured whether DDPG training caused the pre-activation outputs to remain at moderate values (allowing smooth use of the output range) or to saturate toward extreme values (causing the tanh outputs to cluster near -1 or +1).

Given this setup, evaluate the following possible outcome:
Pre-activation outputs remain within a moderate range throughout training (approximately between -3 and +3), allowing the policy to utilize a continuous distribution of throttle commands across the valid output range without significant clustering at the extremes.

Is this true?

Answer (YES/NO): NO